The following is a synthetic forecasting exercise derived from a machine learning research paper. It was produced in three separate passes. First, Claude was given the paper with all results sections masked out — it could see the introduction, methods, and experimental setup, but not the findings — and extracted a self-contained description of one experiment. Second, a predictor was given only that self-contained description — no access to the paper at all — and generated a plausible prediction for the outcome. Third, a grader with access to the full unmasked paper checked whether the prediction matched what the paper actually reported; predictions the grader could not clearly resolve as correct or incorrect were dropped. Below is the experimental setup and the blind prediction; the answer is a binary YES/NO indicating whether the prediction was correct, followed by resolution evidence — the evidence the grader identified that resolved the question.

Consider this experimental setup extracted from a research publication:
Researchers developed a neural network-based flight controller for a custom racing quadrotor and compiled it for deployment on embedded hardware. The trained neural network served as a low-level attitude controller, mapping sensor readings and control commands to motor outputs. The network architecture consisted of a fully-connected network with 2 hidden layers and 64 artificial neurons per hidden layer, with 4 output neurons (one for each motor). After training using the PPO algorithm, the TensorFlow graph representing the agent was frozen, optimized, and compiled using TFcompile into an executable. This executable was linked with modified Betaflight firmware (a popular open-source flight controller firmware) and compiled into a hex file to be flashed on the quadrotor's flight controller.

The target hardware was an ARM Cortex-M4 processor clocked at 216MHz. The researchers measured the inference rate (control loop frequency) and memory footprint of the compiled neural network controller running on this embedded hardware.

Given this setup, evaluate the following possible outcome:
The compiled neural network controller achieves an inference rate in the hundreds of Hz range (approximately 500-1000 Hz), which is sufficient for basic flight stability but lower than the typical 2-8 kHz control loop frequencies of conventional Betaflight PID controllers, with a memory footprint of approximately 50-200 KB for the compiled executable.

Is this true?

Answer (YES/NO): NO